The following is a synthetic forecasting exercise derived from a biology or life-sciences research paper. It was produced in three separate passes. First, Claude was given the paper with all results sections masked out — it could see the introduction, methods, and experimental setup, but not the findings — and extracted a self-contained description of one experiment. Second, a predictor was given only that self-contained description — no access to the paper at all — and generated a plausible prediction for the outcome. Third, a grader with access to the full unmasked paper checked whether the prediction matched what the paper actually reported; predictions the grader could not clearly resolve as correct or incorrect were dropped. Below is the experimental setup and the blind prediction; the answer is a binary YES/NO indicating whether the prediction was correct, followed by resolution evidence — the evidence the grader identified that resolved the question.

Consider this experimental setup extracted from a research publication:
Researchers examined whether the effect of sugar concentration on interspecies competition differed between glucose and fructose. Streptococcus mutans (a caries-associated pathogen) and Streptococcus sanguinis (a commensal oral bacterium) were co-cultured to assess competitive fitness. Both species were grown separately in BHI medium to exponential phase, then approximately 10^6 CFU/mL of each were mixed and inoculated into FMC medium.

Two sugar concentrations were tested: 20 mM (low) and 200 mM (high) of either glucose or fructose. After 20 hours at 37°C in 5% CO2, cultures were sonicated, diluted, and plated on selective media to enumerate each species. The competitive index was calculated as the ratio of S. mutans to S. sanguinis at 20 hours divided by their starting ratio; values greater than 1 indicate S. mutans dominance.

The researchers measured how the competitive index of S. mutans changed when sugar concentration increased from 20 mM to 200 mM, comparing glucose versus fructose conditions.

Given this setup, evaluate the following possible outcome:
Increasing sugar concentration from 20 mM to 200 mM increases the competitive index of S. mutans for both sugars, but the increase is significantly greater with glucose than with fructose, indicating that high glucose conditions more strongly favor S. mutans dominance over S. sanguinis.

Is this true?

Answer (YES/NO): NO